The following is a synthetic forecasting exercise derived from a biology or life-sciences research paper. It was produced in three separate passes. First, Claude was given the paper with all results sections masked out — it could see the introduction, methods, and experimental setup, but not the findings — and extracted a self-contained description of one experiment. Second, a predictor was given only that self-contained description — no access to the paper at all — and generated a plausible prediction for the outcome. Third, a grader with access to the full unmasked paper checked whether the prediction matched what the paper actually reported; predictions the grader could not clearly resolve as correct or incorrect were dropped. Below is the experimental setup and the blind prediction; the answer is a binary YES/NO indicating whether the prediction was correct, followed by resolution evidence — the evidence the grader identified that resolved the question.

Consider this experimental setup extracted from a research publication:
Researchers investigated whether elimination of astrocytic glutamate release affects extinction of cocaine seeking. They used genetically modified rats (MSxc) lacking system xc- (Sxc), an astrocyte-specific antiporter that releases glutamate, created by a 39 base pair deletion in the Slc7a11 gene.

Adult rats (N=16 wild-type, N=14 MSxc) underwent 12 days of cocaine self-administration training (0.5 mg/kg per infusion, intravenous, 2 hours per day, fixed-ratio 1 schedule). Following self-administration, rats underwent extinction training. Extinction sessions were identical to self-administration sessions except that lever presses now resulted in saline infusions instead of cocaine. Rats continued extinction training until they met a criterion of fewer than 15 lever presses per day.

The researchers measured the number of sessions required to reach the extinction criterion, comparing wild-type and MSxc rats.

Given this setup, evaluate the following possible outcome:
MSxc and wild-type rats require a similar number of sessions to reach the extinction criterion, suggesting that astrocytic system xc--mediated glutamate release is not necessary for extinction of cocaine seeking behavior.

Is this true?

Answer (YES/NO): YES